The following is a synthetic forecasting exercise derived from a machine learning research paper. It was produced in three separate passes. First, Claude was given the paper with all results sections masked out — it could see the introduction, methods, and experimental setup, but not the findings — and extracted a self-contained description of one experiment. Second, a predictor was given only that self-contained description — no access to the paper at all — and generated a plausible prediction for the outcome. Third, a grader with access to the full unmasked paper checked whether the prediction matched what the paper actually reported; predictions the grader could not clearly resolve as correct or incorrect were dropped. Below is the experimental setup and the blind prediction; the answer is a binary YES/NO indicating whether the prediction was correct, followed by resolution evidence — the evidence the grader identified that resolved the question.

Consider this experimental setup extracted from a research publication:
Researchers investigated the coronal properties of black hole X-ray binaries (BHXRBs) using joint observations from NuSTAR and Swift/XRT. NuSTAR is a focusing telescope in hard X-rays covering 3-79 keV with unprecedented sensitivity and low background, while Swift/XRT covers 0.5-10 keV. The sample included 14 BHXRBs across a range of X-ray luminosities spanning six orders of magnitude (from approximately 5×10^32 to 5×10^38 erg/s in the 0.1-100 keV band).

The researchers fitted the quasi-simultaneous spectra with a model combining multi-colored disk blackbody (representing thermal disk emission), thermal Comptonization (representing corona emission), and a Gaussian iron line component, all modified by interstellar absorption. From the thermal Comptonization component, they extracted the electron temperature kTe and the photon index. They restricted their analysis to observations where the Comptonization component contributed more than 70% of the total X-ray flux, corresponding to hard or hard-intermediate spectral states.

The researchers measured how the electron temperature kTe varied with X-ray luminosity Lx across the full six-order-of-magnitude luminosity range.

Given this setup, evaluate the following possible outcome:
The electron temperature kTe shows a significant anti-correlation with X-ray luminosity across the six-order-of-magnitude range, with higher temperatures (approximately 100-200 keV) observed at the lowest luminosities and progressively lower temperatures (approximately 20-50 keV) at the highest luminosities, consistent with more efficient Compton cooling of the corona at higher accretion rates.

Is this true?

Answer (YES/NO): NO